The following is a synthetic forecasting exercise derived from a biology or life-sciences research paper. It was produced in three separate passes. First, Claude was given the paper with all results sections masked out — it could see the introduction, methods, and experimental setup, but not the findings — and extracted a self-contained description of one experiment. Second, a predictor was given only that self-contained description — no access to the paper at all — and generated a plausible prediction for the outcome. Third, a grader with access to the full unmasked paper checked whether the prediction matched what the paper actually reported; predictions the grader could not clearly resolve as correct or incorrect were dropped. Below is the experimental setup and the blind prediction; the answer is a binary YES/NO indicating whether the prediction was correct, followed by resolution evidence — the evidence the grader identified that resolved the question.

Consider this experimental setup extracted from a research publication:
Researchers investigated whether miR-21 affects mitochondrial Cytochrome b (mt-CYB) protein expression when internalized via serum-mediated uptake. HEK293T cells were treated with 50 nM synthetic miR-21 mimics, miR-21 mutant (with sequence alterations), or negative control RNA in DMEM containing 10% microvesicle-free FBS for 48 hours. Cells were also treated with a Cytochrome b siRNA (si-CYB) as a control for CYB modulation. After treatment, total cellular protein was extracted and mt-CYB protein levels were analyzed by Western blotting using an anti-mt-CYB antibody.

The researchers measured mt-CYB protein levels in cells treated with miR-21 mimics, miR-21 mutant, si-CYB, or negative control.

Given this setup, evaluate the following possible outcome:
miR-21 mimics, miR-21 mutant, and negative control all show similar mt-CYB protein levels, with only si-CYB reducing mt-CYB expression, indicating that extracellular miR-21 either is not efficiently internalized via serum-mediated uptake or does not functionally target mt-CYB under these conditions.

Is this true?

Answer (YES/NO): NO